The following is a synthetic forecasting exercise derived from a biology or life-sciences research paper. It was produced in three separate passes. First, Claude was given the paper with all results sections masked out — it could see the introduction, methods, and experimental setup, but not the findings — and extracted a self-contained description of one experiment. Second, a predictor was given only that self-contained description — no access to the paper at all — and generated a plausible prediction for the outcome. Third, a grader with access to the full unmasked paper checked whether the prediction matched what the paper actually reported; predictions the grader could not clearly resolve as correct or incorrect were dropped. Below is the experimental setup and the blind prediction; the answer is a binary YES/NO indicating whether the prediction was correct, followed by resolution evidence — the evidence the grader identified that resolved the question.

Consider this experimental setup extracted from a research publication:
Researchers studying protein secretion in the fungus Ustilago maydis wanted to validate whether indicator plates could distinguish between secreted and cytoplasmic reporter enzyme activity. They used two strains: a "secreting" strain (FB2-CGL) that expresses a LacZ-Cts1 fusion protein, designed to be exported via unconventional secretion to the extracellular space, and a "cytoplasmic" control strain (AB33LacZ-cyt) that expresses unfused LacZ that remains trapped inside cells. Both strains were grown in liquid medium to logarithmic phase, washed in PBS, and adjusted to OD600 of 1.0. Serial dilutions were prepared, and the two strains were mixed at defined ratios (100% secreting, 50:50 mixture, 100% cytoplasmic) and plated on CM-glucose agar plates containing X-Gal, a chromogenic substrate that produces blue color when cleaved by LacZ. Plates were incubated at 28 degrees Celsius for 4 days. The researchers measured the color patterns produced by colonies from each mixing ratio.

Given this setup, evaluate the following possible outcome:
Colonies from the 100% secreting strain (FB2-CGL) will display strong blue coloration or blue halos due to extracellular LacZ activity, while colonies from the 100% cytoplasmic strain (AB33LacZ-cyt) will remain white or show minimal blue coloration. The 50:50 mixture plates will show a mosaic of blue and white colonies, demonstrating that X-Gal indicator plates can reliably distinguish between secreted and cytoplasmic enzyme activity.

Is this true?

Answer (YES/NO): YES